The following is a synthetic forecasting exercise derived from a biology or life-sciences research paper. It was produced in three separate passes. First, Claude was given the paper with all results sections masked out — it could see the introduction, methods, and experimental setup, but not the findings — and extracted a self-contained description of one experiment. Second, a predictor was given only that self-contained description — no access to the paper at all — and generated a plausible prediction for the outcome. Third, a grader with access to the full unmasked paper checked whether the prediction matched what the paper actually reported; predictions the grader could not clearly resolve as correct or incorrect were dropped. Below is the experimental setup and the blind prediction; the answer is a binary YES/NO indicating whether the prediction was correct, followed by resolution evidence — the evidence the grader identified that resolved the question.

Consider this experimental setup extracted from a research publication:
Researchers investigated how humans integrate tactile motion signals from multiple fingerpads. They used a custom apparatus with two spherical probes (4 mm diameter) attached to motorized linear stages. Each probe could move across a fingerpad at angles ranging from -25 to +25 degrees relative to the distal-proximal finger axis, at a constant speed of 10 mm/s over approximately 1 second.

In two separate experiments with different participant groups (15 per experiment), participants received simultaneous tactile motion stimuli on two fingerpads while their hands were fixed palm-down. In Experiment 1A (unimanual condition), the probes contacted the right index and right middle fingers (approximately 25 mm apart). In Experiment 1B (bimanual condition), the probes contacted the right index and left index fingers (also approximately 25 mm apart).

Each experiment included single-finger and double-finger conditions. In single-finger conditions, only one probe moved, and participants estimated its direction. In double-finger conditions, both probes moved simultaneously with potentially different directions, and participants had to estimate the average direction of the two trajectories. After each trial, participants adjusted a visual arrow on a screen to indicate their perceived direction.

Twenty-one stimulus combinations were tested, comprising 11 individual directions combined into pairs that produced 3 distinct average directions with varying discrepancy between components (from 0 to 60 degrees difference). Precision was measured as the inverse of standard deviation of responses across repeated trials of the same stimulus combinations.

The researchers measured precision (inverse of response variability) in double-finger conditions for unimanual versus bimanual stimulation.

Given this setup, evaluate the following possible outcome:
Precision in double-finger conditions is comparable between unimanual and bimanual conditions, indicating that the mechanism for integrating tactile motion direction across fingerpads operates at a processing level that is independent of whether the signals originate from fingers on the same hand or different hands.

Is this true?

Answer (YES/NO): NO